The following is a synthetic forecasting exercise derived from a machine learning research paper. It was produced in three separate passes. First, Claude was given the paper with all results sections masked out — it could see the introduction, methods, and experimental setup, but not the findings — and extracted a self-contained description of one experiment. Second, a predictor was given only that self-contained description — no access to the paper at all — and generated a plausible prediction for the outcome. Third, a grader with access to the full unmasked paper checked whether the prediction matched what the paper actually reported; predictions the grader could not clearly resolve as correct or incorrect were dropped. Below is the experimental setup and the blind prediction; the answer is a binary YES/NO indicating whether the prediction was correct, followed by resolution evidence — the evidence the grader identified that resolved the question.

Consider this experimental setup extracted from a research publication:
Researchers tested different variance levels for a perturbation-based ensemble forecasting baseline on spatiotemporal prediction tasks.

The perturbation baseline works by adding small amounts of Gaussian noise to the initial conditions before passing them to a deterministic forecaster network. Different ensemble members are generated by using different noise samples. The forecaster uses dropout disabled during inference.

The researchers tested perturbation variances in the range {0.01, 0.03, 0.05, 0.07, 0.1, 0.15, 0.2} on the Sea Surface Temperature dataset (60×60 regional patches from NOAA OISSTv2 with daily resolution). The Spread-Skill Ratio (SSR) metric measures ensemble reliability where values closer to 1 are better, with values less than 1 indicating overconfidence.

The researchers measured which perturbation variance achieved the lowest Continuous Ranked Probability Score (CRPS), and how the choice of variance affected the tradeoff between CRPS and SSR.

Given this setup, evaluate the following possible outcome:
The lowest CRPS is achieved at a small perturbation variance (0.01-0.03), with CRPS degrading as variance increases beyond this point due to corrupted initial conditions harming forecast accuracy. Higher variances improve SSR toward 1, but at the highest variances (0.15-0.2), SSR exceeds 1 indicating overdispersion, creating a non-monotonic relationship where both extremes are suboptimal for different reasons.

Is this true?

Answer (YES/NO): NO